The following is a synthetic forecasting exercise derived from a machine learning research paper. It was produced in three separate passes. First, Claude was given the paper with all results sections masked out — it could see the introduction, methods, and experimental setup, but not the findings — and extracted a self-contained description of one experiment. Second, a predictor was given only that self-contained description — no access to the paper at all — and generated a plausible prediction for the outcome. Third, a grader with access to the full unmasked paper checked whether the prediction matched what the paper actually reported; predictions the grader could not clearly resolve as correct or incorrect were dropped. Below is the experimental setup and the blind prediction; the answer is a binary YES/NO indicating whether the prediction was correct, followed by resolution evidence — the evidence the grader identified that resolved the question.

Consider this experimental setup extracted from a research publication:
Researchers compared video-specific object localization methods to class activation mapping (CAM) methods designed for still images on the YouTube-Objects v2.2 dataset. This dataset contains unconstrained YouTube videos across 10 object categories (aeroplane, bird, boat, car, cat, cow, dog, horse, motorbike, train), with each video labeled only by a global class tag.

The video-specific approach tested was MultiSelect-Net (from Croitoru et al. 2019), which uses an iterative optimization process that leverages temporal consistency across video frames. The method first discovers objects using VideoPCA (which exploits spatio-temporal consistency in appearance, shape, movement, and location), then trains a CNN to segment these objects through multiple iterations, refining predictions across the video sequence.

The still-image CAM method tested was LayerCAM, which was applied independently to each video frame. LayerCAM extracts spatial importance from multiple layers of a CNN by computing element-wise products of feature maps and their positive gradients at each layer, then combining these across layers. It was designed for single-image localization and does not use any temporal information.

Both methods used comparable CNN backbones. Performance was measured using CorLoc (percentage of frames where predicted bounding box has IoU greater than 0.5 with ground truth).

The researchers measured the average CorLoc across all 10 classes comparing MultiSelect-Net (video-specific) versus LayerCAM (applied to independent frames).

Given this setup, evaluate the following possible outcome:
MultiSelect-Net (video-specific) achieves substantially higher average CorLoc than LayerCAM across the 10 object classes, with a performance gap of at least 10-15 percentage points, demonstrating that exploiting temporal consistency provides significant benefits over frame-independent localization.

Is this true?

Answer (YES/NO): NO